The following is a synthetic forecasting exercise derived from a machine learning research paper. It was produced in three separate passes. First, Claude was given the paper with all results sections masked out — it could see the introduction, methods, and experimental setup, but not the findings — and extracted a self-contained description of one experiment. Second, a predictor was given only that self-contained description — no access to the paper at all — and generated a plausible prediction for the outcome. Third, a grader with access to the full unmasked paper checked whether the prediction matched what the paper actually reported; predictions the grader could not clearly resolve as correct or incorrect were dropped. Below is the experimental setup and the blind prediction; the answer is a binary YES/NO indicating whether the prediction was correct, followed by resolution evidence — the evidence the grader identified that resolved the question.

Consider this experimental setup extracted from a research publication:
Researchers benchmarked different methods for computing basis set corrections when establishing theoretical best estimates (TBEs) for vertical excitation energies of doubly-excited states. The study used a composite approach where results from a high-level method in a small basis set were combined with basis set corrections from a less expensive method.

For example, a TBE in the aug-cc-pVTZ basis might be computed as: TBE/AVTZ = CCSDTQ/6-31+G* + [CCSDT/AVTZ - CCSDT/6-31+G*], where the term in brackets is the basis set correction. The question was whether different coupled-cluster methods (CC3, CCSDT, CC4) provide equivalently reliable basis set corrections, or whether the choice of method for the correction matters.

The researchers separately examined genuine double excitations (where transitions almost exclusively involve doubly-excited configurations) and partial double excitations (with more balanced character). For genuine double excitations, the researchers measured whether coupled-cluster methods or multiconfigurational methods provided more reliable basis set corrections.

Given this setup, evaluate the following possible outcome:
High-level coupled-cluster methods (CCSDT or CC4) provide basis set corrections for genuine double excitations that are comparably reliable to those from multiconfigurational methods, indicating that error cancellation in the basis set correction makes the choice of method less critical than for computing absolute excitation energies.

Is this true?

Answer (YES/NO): NO